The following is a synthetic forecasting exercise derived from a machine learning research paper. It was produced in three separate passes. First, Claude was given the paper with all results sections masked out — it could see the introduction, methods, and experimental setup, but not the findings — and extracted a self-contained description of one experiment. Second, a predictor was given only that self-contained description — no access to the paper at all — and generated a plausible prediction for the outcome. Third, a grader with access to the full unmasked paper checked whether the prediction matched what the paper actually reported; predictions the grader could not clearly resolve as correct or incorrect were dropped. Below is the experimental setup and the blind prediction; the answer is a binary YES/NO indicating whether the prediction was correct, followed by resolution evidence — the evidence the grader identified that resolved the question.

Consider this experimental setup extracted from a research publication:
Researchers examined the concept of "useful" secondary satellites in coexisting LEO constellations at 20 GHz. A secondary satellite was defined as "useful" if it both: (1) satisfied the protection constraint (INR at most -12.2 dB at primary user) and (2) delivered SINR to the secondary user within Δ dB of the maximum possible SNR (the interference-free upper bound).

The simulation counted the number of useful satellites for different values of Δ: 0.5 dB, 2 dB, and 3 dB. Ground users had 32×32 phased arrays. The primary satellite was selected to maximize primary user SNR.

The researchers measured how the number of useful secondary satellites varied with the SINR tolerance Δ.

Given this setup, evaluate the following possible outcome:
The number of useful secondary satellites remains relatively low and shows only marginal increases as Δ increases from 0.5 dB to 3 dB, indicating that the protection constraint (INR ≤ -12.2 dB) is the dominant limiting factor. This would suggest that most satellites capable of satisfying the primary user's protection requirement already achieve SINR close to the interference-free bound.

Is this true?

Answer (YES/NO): NO